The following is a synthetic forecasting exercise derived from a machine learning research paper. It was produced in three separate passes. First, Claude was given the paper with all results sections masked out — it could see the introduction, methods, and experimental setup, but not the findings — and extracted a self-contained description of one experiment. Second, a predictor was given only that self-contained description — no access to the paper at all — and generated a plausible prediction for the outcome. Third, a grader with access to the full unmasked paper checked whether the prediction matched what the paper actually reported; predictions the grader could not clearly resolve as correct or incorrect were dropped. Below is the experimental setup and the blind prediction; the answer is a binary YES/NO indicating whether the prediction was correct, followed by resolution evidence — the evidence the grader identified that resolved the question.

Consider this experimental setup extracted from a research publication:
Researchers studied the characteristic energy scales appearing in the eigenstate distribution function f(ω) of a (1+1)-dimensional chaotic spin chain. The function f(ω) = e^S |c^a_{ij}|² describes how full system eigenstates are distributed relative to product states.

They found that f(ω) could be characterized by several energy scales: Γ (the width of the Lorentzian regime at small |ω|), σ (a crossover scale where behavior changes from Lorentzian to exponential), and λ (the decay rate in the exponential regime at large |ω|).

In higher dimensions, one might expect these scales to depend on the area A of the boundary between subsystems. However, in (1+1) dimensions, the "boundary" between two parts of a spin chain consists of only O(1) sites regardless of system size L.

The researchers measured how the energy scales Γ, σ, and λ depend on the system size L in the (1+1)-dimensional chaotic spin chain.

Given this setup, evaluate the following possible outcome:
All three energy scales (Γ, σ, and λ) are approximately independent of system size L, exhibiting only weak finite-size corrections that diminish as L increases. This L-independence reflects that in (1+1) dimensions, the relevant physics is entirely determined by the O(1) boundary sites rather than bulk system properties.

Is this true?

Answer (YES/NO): YES